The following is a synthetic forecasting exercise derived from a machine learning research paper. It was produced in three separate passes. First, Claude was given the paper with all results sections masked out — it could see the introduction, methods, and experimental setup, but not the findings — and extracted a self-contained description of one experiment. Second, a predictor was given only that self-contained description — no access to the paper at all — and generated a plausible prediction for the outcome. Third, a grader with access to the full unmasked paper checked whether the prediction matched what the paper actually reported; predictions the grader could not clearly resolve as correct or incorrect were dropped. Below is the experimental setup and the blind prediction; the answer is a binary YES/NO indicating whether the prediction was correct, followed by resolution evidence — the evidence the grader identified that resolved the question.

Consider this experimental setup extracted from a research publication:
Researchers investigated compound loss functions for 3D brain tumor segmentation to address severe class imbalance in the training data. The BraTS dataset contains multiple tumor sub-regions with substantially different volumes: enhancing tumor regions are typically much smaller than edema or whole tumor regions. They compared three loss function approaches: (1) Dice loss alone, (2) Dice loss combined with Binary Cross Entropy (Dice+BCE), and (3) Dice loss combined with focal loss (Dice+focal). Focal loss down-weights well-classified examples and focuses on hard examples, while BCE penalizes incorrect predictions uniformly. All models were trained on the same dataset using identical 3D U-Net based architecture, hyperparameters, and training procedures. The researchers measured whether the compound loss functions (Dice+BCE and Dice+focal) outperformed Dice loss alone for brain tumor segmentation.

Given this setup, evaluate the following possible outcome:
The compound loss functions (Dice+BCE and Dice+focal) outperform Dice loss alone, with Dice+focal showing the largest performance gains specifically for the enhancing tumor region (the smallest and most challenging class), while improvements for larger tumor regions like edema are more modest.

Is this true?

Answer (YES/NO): NO